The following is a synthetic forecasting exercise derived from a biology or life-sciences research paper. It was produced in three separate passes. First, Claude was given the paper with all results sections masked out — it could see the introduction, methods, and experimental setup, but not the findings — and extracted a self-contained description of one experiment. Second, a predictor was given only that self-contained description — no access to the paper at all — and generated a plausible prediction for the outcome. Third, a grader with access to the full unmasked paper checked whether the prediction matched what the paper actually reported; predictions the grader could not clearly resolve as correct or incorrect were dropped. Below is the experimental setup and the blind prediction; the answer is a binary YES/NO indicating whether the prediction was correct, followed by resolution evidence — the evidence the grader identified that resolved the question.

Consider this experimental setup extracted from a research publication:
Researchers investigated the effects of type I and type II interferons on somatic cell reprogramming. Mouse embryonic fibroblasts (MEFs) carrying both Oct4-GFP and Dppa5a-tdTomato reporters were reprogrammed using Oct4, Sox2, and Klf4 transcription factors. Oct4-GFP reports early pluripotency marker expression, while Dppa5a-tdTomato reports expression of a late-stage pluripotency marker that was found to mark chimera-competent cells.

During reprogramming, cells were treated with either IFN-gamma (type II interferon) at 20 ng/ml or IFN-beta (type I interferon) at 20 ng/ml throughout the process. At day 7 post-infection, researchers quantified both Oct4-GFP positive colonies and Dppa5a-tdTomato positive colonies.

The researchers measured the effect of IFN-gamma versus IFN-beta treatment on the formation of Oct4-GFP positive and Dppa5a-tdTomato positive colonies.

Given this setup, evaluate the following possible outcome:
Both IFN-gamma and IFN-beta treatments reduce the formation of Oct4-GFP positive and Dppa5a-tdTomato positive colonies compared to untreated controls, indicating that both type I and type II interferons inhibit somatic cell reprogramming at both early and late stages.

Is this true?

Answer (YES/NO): NO